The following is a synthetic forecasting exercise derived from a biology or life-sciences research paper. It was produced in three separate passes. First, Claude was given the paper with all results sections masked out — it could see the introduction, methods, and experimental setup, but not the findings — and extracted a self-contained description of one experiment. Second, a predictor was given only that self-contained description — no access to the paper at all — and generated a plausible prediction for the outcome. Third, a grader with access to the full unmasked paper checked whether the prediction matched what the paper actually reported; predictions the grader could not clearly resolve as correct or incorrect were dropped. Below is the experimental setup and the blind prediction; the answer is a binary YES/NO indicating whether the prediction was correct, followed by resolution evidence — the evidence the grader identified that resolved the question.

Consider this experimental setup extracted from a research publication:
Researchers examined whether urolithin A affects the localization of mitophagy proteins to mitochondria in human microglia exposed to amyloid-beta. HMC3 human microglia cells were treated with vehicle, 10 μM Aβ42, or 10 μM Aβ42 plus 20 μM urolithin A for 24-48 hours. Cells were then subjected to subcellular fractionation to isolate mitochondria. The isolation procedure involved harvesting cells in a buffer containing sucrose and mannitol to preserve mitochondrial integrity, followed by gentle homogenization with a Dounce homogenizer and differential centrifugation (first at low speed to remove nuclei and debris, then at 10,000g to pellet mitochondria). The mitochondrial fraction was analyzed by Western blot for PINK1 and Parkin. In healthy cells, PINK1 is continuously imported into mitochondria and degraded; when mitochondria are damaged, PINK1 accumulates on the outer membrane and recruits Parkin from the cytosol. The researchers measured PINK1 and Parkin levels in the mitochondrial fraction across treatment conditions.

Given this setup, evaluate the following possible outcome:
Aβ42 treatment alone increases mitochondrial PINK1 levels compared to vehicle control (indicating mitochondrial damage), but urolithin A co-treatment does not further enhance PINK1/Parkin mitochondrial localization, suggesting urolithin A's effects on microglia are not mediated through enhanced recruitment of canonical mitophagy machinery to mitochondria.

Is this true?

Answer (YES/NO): YES